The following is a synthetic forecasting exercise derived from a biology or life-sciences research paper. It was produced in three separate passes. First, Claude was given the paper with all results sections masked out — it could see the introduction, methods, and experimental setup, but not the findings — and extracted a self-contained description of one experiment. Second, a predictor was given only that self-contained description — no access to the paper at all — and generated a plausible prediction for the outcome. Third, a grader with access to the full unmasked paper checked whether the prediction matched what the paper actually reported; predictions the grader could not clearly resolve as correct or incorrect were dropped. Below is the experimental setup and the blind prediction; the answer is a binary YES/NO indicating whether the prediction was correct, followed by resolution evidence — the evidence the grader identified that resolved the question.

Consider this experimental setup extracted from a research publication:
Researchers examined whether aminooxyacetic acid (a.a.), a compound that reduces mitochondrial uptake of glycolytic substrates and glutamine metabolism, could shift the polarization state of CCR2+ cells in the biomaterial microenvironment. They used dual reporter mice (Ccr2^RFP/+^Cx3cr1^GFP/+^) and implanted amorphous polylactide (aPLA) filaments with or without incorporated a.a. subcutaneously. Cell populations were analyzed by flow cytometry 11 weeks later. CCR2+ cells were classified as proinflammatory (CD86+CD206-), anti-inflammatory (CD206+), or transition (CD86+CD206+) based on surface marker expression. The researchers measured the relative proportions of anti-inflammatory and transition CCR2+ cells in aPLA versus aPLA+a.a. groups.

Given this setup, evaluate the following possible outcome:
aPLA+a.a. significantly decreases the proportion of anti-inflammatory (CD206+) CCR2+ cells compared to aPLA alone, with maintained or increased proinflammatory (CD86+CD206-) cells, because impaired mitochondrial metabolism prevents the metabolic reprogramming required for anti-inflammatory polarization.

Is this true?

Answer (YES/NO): NO